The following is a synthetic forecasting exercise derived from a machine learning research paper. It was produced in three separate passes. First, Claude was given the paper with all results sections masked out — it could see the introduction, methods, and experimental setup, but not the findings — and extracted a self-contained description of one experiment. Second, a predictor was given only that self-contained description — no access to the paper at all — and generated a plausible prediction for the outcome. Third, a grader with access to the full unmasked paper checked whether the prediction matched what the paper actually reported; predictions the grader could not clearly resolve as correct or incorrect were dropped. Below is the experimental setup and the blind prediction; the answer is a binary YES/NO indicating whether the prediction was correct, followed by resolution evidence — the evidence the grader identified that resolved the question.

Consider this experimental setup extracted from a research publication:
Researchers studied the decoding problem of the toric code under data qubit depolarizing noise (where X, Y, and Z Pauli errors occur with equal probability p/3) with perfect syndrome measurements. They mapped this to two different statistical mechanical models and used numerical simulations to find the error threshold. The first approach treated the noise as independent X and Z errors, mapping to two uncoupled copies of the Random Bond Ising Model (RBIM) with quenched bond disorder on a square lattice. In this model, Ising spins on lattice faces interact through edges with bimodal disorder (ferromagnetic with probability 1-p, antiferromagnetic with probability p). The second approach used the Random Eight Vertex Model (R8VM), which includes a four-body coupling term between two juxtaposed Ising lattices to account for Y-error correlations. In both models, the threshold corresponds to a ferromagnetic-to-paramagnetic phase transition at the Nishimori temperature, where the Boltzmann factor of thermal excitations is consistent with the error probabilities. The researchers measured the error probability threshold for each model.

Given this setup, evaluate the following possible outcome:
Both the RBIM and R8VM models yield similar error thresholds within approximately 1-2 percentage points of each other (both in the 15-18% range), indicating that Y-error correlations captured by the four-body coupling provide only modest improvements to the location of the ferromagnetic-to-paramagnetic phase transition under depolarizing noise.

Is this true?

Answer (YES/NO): NO